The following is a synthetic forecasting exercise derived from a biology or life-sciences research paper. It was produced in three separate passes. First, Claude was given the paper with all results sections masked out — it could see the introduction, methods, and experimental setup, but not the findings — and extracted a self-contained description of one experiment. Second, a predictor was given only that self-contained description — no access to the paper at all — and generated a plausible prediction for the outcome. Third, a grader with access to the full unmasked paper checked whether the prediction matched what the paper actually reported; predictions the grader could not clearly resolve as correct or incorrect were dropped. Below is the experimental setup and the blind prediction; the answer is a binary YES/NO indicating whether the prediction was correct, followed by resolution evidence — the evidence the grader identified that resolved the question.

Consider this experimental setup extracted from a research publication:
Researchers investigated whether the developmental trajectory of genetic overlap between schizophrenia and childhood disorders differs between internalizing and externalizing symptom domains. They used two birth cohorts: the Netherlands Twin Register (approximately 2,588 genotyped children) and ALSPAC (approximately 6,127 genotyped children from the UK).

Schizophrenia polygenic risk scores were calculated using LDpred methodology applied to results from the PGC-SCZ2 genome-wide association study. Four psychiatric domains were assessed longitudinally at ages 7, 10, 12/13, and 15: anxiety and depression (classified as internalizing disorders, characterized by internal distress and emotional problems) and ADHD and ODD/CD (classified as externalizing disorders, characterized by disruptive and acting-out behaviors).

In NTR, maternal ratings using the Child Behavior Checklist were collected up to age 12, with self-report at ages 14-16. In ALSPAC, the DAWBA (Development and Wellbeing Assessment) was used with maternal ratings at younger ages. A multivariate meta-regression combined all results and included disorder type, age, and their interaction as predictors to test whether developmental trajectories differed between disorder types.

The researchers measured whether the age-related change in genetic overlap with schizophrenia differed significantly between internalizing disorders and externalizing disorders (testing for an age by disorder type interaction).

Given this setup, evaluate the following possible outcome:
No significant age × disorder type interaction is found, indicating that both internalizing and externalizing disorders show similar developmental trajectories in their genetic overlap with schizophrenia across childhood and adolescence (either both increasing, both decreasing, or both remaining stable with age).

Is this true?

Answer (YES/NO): NO